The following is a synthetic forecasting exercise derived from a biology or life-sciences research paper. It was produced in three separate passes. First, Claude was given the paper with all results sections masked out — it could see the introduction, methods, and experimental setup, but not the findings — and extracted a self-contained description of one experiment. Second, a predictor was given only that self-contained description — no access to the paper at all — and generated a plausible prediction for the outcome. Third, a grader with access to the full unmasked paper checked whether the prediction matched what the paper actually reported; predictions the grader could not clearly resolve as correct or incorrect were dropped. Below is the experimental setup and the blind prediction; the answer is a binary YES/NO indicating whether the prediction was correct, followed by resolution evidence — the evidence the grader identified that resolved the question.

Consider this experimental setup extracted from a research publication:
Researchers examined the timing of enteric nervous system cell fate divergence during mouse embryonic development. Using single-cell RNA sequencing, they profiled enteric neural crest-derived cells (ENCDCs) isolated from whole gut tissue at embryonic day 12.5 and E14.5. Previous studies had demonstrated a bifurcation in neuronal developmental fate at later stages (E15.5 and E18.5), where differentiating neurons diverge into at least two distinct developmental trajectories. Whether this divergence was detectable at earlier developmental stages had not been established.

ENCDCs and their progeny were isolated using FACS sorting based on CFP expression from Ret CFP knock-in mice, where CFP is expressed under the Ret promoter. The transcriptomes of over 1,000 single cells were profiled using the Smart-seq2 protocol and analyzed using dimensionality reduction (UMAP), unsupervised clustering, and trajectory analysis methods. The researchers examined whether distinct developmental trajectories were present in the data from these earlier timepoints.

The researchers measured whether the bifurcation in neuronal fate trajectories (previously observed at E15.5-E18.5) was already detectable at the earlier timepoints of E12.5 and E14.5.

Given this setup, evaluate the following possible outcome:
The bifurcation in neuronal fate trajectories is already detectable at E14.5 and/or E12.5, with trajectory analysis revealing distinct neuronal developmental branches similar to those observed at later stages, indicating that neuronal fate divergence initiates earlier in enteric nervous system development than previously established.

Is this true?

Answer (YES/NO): YES